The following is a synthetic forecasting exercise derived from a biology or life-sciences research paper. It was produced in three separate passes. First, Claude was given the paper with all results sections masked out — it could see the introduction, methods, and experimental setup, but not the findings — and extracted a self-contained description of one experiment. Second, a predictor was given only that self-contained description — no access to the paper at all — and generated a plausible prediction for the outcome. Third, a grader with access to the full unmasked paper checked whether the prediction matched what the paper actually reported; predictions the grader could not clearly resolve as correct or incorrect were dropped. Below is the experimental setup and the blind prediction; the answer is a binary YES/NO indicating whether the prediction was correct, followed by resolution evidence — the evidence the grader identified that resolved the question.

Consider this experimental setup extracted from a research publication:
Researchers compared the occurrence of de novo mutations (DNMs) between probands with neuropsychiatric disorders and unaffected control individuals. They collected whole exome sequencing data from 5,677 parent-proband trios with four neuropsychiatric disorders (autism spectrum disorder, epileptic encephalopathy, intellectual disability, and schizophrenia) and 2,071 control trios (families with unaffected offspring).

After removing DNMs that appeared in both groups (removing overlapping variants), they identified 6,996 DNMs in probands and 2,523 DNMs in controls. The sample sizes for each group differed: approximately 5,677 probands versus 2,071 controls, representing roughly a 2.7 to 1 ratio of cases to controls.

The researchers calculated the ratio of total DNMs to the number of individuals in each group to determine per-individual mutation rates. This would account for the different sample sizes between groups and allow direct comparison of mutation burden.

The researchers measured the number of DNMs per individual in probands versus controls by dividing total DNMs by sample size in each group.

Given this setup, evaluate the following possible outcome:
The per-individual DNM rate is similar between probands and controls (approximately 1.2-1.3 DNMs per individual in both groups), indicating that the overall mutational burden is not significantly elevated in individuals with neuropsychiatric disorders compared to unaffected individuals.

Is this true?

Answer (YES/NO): YES